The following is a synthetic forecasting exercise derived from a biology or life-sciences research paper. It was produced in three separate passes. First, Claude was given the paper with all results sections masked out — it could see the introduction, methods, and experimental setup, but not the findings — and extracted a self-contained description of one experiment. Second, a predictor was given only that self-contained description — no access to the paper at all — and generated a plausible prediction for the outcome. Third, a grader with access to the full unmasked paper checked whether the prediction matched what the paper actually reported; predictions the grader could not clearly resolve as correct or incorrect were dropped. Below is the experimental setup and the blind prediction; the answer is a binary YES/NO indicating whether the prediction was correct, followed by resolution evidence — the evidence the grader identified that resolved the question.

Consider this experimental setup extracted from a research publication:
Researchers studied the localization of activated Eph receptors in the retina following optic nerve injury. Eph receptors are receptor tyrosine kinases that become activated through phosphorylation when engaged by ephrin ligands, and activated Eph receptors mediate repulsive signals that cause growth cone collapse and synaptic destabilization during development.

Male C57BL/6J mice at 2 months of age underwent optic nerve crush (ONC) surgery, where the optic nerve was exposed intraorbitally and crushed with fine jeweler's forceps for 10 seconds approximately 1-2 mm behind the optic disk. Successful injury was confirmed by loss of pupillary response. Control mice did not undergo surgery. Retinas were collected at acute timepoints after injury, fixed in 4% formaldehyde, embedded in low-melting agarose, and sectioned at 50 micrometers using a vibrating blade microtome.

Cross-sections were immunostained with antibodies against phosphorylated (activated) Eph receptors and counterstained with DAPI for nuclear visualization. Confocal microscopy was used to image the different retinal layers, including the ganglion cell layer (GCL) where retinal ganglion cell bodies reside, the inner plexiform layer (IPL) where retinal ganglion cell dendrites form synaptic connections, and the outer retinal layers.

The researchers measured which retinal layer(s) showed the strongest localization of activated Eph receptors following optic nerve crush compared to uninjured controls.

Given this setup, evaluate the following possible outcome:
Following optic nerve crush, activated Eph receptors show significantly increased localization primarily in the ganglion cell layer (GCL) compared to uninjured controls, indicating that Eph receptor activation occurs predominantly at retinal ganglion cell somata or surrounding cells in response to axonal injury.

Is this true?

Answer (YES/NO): NO